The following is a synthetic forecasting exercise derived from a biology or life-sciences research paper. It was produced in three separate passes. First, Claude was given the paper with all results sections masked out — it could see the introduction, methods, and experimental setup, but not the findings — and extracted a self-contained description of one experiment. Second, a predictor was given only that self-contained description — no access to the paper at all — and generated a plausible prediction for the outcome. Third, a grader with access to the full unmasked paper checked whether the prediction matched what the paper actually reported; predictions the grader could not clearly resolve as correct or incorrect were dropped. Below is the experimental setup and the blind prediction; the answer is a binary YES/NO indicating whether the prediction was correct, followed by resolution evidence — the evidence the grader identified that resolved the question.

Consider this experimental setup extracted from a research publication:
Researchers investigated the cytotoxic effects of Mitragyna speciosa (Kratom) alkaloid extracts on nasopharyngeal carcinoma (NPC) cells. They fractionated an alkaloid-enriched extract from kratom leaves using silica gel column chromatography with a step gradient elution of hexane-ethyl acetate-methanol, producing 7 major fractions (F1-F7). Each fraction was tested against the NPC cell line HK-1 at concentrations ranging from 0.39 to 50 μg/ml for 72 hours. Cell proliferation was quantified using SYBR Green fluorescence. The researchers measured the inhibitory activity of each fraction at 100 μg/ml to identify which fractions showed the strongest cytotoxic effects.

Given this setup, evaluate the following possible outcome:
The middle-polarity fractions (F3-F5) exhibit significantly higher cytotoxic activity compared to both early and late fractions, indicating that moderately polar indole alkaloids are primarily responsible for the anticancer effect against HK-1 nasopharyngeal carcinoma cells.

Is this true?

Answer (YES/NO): NO